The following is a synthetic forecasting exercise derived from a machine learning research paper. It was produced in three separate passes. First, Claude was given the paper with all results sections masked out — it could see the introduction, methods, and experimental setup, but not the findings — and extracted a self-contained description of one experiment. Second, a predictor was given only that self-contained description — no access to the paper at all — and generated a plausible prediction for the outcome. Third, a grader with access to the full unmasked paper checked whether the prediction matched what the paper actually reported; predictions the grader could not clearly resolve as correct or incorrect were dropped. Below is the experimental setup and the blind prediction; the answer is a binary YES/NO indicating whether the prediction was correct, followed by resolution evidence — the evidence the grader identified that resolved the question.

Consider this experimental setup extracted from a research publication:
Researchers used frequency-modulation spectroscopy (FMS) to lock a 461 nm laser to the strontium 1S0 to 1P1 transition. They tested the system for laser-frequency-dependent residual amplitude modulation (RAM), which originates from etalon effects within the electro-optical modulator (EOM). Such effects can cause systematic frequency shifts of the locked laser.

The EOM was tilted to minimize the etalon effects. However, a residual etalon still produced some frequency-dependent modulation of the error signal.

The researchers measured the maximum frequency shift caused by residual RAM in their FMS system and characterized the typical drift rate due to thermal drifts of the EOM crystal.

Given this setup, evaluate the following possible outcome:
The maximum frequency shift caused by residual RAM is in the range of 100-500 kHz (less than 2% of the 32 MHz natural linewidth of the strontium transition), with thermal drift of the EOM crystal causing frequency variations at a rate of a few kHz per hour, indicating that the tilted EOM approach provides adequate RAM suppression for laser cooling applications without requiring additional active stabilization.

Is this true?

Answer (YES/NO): NO